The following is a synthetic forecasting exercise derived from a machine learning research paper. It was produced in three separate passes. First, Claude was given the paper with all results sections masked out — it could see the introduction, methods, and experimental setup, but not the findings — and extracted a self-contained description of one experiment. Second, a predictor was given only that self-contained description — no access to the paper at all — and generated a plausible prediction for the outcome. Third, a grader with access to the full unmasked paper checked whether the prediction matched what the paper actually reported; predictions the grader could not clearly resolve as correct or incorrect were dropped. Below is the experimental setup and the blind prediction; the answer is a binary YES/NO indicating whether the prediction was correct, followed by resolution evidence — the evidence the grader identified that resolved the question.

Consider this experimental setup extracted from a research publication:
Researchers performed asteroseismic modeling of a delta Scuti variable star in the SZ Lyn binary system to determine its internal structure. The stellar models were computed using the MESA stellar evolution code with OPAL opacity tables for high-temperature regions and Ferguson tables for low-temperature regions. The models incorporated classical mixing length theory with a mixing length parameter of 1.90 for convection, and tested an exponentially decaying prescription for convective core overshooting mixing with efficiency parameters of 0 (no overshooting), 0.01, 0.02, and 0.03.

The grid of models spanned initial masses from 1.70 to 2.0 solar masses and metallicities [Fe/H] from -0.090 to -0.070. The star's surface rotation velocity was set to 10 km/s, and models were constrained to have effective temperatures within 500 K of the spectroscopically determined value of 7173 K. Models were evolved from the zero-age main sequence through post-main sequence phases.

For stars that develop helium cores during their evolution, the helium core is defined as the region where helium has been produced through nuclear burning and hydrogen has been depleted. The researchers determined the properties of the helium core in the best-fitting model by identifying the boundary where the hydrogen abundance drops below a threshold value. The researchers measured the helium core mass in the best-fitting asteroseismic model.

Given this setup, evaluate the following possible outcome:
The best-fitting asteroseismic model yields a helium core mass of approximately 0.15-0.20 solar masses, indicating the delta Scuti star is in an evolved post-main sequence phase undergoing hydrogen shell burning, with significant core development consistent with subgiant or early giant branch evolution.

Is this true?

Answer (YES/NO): YES